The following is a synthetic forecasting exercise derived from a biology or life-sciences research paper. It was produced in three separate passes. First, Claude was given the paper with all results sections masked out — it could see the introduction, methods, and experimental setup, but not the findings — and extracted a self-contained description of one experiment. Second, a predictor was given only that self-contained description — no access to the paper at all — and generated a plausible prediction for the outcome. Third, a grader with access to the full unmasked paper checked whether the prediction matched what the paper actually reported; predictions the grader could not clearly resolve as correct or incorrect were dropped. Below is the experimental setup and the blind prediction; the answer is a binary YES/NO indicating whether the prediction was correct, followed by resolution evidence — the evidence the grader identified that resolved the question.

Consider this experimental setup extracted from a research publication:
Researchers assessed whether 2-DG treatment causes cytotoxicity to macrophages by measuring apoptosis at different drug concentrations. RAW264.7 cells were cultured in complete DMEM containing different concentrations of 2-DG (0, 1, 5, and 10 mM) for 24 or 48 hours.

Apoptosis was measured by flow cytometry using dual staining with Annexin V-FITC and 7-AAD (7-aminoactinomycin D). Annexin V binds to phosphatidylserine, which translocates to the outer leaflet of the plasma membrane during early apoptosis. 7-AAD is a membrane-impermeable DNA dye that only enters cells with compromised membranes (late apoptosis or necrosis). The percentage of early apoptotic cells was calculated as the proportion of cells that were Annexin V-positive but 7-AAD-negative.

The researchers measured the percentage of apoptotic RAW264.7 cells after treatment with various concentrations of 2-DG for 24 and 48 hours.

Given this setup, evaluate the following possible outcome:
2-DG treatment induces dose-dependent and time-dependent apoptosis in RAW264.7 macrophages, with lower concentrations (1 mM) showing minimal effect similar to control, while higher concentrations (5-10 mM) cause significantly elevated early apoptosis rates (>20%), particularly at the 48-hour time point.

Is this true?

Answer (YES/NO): NO